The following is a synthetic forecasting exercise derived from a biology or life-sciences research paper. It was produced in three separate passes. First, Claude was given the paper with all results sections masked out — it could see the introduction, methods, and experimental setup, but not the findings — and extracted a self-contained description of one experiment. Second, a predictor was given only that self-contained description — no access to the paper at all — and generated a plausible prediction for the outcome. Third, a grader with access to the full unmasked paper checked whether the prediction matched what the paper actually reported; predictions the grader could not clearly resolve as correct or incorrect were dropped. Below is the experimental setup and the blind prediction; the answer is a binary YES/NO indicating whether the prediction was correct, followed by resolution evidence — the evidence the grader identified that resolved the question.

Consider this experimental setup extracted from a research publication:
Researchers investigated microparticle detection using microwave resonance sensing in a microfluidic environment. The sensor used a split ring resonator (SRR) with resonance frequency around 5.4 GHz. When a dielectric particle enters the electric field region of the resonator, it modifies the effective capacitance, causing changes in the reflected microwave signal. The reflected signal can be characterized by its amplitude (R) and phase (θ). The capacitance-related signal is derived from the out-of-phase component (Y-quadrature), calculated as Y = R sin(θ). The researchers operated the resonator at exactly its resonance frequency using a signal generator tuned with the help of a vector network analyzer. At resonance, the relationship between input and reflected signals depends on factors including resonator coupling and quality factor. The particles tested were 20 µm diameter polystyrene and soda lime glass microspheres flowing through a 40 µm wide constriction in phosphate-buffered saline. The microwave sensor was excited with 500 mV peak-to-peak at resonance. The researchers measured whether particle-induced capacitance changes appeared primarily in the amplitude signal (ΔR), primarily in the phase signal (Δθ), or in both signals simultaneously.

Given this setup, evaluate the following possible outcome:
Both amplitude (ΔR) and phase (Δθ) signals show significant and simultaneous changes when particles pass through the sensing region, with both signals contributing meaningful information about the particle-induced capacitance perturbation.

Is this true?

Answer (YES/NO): YES